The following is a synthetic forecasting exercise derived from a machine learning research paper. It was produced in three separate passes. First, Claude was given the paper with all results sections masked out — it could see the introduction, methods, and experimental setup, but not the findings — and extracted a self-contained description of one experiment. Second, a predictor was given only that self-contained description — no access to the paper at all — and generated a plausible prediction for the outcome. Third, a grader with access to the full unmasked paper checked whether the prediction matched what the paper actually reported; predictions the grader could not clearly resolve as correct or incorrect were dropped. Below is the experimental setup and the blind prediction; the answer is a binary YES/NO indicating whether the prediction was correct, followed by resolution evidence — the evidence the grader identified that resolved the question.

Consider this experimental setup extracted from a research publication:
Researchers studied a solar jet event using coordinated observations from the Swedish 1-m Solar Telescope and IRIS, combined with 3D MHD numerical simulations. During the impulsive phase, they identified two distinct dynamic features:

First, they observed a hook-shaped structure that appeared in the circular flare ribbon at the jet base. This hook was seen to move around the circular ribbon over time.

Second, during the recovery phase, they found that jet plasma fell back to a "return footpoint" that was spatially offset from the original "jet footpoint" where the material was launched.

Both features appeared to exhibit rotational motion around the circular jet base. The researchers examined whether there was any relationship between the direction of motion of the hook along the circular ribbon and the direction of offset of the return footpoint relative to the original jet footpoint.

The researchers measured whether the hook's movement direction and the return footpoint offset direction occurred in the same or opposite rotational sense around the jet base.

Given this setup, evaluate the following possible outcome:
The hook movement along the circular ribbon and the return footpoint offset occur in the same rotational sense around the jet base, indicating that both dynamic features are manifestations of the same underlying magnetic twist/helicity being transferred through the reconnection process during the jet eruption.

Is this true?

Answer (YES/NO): YES